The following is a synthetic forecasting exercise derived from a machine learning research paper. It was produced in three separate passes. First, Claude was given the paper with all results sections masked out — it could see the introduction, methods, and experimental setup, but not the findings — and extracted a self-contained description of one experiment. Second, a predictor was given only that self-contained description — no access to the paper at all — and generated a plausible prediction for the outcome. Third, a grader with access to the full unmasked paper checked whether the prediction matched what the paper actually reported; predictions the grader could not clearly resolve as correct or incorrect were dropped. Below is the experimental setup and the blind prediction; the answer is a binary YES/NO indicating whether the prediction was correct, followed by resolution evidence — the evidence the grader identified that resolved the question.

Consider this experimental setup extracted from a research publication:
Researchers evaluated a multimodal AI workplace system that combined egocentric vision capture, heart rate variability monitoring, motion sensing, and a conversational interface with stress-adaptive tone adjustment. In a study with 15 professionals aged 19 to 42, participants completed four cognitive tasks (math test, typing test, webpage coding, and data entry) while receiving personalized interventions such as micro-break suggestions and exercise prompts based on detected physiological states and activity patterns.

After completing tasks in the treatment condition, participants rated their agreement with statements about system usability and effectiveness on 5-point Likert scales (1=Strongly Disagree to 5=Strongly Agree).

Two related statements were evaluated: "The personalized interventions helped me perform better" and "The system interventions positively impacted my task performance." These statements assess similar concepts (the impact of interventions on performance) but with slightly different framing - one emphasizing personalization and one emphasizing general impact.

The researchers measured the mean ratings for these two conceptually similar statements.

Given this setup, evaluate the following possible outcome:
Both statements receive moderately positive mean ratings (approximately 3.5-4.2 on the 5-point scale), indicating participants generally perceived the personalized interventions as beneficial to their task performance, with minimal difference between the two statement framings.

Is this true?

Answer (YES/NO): YES